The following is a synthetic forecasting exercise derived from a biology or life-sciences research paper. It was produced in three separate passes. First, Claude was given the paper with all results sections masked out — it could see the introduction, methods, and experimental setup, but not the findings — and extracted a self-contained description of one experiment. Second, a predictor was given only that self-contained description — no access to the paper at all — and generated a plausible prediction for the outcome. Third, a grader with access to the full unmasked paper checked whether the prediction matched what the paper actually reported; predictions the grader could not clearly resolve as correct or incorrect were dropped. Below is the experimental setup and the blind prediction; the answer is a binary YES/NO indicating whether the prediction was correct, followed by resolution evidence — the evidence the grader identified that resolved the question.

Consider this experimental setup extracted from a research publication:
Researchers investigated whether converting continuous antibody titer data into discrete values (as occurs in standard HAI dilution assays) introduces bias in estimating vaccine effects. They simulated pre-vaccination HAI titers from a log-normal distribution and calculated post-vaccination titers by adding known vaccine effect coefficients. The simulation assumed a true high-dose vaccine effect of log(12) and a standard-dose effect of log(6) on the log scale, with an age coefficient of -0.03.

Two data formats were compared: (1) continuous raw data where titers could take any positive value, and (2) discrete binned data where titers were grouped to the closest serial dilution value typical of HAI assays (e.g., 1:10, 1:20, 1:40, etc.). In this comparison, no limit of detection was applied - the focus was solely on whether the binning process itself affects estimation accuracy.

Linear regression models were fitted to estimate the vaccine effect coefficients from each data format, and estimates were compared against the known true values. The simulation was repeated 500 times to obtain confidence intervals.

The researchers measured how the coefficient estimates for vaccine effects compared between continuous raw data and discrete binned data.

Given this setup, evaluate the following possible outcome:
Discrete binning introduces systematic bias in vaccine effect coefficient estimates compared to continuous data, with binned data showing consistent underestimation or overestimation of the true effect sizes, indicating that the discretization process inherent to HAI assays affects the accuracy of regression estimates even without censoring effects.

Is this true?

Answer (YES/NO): NO